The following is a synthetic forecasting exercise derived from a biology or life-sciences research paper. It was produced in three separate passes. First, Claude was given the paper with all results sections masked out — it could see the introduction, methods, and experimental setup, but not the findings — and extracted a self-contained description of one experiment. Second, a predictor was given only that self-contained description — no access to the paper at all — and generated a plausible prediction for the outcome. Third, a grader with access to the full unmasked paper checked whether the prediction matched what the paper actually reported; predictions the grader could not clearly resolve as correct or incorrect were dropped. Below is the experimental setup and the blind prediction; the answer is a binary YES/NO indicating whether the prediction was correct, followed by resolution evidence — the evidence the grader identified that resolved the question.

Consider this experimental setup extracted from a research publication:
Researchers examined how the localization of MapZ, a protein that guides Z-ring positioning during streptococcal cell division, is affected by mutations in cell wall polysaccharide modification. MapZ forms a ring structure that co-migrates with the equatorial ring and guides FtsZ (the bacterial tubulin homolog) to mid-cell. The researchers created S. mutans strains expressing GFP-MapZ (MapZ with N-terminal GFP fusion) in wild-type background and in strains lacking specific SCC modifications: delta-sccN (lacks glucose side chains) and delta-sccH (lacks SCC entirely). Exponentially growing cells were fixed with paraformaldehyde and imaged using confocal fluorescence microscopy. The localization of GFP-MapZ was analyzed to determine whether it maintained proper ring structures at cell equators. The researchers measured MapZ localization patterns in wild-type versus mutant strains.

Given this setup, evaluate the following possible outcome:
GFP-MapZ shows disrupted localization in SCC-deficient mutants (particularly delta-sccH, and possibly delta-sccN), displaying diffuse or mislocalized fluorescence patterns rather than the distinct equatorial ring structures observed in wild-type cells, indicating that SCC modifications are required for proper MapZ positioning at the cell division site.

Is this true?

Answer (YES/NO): YES